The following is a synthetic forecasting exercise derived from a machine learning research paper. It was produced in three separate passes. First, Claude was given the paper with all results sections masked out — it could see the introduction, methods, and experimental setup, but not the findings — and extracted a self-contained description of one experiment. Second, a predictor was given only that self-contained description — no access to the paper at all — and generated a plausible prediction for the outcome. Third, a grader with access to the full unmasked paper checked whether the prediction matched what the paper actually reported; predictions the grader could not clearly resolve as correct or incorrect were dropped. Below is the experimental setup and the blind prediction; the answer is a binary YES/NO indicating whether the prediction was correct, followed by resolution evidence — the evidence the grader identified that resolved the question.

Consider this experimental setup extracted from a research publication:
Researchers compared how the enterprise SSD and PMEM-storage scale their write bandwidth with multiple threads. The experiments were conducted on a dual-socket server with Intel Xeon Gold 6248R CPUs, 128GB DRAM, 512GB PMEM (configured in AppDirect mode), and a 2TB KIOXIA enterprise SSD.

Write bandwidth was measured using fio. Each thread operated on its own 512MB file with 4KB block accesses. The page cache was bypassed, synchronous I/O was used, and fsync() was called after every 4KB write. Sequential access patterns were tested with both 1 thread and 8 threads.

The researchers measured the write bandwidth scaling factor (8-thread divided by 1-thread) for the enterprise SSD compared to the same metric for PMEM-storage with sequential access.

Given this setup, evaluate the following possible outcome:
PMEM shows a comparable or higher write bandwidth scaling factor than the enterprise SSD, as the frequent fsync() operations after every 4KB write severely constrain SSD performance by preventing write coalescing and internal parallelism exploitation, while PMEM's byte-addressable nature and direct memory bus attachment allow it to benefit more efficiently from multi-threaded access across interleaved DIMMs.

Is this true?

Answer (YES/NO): YES